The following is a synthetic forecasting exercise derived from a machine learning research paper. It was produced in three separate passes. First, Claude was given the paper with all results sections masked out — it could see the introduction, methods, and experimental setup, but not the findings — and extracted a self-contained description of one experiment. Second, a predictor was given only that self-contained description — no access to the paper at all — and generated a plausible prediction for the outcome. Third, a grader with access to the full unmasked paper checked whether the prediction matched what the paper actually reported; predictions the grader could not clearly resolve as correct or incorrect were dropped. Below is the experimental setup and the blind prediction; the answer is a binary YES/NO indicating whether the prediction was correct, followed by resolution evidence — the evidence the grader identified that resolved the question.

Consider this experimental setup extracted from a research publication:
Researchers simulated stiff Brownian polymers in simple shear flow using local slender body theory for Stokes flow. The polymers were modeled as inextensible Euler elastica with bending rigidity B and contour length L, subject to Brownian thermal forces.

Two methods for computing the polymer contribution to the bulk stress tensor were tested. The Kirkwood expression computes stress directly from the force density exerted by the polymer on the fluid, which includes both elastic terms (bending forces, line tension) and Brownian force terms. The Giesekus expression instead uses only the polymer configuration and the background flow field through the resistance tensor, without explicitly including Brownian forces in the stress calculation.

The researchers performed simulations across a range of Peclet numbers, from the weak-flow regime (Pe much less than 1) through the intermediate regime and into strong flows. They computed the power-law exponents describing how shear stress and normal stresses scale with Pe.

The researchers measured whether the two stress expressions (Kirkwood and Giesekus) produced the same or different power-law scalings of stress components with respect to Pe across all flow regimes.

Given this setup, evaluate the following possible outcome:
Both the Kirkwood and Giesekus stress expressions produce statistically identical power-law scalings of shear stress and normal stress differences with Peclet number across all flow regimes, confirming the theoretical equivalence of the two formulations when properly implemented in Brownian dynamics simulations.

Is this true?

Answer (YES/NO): YES